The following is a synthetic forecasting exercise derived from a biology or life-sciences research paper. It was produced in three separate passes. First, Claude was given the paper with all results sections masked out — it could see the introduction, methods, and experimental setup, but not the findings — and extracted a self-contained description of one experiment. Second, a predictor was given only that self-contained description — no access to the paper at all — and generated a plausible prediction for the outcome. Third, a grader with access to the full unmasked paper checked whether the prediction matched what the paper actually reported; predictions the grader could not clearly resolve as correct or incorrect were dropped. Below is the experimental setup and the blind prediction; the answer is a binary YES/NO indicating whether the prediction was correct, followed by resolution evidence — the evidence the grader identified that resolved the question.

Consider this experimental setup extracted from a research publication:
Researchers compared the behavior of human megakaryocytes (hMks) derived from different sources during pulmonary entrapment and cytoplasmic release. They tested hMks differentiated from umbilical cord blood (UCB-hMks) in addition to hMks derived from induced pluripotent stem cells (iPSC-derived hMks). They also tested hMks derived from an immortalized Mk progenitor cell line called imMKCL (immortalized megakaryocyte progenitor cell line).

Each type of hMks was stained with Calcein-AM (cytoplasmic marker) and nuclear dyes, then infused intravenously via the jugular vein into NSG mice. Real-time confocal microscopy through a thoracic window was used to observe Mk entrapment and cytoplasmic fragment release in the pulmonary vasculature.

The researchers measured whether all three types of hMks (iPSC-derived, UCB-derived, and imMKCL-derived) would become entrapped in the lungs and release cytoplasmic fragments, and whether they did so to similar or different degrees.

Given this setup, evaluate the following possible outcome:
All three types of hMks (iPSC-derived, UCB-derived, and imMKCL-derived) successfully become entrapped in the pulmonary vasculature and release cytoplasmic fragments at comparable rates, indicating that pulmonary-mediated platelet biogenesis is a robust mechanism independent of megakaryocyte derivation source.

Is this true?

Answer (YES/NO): NO